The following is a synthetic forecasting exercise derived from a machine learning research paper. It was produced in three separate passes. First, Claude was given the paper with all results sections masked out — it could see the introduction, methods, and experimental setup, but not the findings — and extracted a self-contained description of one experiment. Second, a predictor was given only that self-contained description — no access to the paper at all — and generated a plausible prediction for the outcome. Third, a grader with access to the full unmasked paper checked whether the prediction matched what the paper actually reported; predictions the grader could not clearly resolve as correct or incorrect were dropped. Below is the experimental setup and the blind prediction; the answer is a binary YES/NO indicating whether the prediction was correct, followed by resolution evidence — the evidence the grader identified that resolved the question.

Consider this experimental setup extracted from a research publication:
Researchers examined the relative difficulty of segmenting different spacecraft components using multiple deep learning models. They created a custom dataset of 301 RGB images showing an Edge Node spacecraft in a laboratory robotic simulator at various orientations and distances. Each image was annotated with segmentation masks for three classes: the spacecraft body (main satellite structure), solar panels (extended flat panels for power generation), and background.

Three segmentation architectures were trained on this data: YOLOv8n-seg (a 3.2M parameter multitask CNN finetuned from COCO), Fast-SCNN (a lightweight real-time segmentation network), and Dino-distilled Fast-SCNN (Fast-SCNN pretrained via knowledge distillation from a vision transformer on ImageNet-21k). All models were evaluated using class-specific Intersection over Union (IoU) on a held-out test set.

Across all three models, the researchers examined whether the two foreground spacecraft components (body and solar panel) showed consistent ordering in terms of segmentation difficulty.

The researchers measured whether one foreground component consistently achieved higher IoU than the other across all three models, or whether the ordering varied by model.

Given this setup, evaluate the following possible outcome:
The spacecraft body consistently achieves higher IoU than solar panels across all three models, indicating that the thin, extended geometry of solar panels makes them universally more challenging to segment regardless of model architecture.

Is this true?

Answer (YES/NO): YES